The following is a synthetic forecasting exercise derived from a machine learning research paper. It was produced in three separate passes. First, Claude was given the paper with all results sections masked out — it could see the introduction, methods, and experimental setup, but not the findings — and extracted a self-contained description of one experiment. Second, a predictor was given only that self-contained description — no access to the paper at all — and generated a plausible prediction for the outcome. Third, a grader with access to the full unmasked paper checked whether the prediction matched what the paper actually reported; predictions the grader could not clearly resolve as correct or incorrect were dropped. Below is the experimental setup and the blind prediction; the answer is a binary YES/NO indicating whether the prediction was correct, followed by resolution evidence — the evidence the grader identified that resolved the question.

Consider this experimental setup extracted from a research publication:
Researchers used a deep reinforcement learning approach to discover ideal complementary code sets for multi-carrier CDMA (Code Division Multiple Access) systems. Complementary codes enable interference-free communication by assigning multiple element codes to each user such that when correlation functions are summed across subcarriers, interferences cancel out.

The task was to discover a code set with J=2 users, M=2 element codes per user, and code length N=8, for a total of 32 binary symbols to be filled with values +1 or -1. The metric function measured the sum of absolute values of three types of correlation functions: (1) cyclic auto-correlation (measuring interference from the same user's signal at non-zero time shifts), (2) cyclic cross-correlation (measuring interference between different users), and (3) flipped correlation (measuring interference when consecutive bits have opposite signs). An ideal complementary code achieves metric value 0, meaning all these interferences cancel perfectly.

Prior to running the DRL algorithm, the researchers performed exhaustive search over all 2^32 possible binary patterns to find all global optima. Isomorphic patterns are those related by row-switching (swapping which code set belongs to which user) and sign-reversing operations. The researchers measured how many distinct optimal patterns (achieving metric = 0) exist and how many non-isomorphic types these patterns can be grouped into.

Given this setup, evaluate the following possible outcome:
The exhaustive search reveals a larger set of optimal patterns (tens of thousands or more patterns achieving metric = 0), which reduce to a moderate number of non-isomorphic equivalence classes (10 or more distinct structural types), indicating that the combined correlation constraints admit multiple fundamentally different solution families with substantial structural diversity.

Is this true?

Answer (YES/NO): NO